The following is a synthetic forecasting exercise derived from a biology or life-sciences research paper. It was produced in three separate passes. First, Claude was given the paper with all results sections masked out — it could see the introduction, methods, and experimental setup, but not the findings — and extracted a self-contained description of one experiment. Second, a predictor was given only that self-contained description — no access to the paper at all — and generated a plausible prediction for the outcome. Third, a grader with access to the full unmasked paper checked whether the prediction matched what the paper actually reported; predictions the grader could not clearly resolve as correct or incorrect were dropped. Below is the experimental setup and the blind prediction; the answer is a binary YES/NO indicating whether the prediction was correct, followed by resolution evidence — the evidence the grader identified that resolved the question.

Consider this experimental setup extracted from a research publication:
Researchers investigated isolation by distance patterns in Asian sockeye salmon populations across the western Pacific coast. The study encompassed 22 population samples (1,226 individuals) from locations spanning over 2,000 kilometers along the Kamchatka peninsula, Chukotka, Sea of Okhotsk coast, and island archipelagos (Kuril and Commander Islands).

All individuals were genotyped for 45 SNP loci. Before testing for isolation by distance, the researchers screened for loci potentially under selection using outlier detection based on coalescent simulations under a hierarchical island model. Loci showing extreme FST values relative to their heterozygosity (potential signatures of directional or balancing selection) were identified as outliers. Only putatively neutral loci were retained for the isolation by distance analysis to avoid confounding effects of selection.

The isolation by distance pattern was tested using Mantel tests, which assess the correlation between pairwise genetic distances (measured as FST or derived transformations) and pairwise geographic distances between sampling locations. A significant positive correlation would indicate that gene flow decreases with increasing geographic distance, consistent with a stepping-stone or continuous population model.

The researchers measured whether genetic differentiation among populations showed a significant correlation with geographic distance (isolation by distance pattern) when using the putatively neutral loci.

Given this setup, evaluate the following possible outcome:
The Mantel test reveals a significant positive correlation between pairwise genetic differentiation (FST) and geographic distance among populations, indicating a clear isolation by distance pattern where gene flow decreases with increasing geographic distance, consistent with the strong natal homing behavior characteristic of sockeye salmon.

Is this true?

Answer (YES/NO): YES